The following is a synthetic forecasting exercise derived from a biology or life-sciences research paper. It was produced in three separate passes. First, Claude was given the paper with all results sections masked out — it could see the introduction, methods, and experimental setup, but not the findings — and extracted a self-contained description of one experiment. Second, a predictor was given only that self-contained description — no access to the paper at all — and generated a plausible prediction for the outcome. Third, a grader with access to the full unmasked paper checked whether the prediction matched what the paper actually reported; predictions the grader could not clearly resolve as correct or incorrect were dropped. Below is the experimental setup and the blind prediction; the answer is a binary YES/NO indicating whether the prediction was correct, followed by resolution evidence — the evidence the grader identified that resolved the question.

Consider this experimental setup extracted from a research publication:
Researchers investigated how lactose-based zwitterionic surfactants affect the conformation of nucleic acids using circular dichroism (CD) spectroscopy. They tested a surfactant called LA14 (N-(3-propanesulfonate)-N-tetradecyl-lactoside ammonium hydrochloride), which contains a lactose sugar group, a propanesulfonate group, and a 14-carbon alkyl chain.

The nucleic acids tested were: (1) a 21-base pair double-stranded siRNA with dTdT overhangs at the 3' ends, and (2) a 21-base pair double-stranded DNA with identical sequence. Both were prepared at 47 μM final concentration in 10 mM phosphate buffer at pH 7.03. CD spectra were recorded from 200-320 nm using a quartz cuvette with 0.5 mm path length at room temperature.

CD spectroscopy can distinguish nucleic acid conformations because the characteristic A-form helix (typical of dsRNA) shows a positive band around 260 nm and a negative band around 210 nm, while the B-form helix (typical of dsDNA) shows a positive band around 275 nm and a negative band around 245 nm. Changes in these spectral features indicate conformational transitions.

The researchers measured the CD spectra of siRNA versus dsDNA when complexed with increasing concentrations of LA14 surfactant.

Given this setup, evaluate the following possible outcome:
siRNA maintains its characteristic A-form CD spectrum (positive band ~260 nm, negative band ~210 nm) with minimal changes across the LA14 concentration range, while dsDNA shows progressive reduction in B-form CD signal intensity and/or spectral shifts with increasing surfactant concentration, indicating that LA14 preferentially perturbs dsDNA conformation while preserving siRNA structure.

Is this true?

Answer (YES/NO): NO